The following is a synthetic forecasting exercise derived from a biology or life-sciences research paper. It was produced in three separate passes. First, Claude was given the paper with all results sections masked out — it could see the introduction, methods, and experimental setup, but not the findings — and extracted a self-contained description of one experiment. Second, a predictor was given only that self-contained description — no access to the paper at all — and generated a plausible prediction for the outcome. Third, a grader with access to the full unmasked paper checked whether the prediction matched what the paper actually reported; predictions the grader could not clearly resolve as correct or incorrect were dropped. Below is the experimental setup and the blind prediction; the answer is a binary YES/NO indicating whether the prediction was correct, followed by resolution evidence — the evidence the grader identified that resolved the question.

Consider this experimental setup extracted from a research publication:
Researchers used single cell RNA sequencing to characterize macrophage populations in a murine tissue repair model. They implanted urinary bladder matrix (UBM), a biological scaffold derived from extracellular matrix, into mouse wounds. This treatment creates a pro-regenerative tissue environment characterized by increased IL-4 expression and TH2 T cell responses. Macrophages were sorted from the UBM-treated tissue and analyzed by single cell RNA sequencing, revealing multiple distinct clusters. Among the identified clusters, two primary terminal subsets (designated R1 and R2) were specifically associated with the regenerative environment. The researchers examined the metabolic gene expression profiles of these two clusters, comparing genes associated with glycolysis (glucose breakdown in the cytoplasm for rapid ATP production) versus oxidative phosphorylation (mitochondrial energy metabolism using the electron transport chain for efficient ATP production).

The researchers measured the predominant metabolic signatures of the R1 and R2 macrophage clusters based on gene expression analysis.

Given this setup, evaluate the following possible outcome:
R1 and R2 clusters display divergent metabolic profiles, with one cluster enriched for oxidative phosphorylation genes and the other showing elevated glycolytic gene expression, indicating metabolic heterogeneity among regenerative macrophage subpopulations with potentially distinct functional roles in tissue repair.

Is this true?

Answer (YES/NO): YES